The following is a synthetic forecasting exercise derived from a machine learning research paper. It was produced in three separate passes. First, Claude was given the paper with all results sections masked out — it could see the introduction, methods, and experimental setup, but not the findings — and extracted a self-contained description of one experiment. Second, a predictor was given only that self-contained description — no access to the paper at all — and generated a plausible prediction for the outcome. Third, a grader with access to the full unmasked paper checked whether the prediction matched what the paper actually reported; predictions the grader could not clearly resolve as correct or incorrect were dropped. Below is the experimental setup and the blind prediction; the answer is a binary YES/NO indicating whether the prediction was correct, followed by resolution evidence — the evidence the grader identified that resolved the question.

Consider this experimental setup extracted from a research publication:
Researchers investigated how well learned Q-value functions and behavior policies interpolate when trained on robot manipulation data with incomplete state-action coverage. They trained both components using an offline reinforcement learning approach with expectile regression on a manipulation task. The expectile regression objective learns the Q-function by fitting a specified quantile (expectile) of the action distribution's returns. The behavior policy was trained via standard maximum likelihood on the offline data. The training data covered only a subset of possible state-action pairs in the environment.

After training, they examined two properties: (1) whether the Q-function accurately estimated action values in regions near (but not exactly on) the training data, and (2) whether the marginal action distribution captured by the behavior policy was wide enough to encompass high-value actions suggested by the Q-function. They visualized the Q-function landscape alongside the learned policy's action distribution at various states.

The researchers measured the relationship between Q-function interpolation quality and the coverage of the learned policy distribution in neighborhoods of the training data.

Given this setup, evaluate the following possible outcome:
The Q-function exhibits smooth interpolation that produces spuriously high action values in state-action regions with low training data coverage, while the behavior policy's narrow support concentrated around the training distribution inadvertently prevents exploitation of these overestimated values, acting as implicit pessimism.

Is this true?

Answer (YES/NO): NO